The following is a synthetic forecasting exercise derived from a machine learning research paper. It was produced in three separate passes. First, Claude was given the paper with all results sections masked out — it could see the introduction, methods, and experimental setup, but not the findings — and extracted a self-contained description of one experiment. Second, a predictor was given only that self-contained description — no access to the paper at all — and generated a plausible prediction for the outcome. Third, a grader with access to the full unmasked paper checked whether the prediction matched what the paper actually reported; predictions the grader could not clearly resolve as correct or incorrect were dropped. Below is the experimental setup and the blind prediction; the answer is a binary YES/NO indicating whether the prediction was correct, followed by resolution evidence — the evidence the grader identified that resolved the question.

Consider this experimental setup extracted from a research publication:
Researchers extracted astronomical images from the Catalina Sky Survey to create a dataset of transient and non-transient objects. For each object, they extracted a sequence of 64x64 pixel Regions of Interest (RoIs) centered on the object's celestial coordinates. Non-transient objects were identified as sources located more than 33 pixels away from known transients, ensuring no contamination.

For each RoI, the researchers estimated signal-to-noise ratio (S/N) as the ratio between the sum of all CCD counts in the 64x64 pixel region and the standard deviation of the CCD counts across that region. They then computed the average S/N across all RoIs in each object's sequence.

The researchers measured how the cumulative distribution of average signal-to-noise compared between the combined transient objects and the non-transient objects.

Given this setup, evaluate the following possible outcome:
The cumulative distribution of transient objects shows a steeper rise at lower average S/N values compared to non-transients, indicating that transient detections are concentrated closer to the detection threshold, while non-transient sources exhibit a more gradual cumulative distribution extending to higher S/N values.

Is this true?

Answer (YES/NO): NO